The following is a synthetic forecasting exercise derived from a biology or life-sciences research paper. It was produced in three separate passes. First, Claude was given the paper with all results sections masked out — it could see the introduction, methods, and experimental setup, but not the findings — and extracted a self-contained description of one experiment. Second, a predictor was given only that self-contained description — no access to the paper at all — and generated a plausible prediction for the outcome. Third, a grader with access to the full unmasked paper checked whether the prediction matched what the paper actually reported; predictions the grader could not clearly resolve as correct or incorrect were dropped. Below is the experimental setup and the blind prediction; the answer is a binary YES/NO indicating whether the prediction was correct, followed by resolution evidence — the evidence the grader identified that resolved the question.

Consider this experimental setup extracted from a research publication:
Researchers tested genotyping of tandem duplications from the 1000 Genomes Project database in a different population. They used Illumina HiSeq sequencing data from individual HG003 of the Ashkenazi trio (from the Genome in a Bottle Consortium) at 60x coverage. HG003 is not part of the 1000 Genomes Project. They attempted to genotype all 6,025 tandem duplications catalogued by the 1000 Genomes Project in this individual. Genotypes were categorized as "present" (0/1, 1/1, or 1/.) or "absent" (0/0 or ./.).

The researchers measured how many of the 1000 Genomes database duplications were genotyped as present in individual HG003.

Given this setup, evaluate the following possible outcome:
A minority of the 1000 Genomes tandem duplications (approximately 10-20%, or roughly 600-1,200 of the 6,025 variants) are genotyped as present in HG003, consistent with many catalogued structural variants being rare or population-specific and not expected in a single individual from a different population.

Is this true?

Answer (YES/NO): NO